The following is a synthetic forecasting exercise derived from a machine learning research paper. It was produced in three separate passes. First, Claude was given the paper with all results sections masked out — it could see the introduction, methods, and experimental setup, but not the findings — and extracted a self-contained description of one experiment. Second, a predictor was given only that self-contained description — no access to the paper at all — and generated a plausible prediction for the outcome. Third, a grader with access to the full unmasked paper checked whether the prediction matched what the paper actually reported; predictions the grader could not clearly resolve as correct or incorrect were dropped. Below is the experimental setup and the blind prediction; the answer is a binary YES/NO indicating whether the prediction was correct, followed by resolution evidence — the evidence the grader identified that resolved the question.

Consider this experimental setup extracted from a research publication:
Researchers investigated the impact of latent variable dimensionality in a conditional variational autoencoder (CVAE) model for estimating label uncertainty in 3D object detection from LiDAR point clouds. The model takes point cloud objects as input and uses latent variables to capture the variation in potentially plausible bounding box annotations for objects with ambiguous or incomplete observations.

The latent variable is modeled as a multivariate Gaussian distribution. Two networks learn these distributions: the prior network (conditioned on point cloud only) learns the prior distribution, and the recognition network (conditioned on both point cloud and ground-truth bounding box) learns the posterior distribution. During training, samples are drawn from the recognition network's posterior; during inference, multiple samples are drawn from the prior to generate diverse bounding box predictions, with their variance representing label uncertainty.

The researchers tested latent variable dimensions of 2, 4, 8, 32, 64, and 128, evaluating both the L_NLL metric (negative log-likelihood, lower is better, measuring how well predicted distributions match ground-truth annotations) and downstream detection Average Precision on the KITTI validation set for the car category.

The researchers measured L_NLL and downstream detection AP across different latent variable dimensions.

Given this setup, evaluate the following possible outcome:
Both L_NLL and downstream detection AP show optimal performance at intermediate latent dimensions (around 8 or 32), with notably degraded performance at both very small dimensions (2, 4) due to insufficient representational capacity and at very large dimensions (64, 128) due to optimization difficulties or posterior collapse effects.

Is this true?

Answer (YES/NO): NO